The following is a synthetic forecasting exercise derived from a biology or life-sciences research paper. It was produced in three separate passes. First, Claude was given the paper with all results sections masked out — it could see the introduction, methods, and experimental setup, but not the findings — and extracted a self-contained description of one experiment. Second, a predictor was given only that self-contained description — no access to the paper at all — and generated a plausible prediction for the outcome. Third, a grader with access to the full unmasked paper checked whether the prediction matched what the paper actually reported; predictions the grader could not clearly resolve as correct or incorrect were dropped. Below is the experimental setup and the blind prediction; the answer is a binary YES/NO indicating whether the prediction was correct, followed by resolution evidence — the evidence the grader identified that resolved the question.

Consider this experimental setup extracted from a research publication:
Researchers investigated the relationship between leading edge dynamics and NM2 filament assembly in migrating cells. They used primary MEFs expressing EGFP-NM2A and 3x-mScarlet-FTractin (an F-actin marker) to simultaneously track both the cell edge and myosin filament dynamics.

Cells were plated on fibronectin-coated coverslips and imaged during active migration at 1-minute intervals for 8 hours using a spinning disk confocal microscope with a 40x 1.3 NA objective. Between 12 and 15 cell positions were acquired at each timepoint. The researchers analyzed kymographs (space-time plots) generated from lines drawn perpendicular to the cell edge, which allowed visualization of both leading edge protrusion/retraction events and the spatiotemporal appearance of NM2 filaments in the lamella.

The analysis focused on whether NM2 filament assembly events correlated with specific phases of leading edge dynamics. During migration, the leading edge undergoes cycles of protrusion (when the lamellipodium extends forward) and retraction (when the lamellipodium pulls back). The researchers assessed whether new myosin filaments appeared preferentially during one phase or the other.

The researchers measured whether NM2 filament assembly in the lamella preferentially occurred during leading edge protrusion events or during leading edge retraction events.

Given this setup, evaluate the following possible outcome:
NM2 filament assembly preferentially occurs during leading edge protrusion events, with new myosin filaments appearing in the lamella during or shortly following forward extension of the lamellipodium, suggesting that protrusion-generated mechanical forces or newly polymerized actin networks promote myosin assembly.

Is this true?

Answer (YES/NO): NO